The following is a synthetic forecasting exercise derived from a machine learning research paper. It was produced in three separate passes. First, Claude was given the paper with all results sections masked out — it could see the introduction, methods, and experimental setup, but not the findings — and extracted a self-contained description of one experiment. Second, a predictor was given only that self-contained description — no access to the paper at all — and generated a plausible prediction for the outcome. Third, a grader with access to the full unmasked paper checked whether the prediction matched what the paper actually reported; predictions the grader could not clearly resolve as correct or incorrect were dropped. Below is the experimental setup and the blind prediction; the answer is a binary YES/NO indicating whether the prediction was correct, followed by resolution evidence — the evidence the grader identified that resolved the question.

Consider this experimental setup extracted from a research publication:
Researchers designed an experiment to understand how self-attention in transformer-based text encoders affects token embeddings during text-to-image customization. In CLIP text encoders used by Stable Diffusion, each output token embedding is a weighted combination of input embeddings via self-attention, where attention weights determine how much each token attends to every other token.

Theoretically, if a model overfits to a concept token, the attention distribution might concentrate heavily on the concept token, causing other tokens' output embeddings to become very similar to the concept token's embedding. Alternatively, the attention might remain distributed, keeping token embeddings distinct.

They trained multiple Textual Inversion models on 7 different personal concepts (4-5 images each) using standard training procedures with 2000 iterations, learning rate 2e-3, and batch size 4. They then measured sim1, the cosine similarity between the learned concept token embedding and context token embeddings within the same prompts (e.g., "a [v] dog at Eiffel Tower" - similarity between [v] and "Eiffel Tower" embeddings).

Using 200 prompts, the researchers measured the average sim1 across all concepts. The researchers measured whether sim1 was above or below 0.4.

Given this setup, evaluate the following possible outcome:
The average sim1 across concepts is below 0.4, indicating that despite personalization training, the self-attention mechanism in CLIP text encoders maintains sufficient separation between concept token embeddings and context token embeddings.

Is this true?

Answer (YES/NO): NO